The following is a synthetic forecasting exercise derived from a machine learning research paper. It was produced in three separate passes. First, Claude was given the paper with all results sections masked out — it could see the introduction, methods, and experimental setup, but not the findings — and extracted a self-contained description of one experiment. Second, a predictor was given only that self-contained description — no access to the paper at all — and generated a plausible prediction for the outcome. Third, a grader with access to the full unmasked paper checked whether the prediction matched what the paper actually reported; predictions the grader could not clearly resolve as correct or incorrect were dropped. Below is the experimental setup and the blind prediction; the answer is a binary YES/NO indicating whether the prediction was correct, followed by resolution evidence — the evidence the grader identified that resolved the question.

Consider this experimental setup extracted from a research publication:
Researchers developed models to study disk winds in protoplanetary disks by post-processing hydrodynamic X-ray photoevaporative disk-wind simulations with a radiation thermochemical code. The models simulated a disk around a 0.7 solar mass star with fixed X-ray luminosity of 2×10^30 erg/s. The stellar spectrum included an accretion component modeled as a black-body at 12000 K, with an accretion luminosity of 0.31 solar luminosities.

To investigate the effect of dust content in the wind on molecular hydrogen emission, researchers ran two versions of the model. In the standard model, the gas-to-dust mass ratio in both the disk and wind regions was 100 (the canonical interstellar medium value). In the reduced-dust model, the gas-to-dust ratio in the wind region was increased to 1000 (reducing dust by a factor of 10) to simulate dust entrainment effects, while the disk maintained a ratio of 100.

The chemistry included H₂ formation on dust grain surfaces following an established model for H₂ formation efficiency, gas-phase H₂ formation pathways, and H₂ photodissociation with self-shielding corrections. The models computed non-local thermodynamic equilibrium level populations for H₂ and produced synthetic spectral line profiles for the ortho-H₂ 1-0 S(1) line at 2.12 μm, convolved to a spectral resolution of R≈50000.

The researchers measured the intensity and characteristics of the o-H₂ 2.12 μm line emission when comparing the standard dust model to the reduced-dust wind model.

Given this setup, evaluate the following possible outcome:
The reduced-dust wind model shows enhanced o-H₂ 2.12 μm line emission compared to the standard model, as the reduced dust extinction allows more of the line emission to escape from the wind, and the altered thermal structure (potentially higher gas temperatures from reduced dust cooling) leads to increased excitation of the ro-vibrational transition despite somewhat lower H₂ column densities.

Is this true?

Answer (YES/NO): NO